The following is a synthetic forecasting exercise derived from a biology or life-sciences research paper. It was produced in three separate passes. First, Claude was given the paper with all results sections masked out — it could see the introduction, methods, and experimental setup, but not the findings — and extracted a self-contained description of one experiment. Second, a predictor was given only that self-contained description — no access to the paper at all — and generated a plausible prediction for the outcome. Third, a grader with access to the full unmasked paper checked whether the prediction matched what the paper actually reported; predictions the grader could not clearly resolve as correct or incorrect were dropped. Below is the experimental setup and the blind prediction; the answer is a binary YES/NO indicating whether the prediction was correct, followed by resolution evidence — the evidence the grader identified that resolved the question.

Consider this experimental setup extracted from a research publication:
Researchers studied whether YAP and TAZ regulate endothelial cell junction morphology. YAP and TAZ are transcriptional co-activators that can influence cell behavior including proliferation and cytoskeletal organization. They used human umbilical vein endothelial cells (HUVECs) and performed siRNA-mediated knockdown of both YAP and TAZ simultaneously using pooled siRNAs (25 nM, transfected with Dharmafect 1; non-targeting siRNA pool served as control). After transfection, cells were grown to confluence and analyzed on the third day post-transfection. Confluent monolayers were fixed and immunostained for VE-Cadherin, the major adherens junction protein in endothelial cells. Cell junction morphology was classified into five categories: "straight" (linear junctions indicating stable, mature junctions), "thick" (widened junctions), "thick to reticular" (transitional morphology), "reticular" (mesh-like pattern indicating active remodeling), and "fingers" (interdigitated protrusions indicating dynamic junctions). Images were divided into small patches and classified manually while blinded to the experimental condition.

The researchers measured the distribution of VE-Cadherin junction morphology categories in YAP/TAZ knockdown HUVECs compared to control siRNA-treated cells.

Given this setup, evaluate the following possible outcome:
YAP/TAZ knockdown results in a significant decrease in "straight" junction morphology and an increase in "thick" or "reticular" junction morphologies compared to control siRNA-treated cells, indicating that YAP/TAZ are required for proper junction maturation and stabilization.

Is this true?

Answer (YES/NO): NO